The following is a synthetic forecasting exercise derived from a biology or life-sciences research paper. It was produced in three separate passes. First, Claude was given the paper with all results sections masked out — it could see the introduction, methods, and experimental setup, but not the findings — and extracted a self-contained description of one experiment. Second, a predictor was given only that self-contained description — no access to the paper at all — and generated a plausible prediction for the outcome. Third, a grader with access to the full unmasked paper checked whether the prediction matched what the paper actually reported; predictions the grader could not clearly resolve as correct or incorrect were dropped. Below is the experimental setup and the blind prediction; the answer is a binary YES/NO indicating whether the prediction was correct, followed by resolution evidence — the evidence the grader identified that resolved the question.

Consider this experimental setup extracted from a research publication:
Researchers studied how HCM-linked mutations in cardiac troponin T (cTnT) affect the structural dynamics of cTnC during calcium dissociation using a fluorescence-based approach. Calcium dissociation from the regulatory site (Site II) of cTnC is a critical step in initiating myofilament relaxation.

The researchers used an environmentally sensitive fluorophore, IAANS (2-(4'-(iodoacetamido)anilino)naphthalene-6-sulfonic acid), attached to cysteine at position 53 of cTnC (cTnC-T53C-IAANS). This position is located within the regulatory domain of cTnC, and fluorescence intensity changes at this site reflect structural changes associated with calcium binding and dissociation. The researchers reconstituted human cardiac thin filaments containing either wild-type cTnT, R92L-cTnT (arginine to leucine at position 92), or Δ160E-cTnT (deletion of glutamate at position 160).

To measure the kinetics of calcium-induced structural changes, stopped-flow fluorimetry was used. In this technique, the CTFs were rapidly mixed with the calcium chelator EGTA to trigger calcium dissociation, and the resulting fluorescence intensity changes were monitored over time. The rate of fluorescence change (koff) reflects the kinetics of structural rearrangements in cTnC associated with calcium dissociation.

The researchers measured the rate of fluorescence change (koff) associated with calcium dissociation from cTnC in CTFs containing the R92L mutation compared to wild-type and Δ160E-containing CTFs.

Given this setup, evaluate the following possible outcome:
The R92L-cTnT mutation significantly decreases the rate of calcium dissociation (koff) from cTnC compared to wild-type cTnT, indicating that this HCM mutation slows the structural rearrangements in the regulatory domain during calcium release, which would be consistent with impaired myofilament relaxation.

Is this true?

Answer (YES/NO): YES